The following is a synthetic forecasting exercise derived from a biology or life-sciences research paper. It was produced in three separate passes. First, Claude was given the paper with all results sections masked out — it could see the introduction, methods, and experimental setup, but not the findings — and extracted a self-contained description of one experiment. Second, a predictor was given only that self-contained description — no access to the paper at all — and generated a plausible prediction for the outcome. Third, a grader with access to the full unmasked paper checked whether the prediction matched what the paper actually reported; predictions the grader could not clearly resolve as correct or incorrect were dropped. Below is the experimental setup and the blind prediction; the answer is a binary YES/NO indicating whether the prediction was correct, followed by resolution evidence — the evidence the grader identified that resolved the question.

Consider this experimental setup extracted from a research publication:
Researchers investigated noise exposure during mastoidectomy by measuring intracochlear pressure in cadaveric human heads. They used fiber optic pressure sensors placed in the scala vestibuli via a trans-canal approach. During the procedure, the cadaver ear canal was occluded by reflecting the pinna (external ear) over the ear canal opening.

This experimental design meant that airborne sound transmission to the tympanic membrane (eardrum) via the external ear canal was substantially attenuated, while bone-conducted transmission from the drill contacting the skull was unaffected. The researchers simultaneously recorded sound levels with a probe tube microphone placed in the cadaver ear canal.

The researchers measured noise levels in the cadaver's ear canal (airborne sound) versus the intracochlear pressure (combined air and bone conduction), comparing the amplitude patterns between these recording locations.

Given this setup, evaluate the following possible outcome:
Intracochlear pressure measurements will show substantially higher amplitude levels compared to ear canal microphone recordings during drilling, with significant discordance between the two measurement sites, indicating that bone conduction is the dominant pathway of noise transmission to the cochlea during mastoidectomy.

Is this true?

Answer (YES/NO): YES